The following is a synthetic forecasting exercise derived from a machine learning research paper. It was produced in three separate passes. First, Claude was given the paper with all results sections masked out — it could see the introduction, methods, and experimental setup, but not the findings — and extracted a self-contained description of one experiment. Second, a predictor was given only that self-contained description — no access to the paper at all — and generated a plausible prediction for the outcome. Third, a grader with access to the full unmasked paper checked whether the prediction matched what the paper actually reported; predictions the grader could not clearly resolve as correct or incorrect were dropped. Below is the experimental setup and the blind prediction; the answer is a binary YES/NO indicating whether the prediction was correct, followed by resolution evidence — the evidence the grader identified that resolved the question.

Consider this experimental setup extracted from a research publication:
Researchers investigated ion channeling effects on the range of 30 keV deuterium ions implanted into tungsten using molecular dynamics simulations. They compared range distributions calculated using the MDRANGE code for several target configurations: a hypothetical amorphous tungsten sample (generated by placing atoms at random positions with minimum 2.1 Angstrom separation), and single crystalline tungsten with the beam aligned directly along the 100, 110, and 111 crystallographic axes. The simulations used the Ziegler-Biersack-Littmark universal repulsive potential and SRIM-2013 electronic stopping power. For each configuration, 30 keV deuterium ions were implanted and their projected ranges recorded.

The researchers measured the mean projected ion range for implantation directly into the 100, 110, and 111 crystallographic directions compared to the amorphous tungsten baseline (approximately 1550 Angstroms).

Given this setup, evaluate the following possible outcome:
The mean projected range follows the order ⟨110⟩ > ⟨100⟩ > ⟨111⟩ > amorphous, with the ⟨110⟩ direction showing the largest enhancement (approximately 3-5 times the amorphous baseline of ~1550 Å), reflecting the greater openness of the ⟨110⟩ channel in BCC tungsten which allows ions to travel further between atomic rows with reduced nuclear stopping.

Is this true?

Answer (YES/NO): NO